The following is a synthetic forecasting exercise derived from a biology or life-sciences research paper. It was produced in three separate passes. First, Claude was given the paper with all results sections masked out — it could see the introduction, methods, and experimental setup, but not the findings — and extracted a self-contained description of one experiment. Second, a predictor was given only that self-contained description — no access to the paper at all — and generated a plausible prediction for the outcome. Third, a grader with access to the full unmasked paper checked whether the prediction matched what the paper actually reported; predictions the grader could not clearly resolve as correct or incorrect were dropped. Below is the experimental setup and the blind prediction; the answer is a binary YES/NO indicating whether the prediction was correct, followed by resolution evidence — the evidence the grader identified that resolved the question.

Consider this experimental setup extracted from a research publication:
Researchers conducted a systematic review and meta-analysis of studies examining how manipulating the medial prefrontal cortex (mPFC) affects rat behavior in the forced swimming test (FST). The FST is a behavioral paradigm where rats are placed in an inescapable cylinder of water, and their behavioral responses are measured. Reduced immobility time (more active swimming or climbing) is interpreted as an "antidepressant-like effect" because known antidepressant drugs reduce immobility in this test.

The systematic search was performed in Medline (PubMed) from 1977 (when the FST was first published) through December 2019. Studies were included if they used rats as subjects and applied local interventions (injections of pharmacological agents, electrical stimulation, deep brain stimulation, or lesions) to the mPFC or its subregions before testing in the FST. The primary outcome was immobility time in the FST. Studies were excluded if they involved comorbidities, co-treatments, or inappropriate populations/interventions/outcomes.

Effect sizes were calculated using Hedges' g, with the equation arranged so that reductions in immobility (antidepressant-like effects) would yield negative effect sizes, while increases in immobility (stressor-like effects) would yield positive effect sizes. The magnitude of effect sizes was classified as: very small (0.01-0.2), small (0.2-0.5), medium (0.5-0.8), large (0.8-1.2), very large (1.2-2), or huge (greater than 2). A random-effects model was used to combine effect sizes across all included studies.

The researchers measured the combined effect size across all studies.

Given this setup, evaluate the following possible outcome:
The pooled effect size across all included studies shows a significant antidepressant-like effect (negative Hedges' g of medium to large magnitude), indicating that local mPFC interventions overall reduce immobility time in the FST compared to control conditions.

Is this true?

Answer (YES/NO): YES